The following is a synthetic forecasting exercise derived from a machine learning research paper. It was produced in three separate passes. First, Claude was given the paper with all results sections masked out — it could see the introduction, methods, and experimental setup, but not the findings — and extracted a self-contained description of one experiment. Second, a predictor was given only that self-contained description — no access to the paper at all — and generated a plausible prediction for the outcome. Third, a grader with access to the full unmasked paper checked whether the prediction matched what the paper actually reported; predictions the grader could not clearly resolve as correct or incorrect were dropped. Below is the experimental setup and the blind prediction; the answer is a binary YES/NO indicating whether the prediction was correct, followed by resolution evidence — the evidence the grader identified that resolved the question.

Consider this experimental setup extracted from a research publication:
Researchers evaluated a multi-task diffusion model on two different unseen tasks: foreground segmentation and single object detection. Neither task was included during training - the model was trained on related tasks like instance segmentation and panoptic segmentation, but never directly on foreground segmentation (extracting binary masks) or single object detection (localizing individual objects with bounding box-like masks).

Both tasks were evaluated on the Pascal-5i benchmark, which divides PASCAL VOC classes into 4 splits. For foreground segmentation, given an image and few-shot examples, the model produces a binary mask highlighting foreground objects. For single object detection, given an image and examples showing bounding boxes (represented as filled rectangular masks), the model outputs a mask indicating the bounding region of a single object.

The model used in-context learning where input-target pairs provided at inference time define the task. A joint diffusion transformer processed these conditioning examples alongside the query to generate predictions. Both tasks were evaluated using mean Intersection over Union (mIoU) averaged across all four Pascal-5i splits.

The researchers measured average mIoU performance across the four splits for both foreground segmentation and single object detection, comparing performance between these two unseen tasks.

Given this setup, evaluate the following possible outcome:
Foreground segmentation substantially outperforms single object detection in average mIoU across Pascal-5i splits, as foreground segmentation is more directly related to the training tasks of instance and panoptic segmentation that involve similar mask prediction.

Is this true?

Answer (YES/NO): NO